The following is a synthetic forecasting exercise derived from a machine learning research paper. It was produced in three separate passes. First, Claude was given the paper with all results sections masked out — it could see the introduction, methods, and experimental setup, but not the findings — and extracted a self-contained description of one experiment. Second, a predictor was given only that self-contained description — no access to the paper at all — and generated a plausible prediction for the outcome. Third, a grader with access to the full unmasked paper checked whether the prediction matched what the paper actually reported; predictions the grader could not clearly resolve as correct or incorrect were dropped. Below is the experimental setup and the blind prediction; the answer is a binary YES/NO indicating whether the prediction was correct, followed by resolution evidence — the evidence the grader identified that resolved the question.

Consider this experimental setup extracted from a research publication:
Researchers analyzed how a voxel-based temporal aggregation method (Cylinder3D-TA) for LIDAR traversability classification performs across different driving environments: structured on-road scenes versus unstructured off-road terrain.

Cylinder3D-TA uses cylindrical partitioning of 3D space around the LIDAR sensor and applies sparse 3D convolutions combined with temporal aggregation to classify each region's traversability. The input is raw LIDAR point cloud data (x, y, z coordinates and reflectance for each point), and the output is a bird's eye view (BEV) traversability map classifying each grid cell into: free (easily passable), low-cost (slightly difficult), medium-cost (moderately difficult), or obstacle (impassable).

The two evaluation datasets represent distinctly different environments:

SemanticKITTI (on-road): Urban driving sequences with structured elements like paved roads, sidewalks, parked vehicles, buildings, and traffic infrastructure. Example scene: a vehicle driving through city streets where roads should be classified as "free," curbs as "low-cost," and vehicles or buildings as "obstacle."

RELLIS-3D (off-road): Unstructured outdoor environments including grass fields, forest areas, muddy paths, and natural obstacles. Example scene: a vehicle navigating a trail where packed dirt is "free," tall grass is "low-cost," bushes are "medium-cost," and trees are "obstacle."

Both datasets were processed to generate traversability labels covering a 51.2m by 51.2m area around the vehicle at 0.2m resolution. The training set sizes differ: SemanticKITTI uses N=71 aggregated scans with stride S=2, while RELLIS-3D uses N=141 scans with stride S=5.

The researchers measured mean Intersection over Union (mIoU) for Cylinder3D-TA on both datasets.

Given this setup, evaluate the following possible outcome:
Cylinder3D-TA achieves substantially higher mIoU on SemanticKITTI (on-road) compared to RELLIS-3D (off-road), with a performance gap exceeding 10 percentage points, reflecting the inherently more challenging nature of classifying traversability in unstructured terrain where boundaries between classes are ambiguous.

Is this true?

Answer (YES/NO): NO